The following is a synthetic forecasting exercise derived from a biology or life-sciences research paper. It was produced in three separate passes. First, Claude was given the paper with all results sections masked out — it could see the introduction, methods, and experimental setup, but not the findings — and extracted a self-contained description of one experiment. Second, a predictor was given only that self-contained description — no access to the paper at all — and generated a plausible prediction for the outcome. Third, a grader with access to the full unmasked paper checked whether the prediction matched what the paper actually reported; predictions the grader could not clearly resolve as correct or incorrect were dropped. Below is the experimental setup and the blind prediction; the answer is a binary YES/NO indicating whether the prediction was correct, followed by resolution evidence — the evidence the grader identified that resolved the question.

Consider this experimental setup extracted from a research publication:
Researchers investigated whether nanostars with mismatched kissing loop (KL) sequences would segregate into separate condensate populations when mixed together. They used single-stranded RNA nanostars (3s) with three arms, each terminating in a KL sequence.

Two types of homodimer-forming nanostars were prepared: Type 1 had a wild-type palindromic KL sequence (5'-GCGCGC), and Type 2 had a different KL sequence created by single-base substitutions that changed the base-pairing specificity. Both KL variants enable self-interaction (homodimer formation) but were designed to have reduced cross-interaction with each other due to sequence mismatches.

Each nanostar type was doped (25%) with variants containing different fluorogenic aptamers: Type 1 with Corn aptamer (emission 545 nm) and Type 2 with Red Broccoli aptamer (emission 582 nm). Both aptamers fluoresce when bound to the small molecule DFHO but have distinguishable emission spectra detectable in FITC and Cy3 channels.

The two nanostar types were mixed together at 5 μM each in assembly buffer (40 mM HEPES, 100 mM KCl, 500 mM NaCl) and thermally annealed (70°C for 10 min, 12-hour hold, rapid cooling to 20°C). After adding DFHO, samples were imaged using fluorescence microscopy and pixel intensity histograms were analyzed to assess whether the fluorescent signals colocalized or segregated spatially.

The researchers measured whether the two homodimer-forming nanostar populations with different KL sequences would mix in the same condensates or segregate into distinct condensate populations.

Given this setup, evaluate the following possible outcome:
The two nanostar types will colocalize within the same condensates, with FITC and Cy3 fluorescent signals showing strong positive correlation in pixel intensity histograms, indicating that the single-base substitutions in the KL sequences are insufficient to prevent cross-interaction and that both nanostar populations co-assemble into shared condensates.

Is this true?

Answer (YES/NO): NO